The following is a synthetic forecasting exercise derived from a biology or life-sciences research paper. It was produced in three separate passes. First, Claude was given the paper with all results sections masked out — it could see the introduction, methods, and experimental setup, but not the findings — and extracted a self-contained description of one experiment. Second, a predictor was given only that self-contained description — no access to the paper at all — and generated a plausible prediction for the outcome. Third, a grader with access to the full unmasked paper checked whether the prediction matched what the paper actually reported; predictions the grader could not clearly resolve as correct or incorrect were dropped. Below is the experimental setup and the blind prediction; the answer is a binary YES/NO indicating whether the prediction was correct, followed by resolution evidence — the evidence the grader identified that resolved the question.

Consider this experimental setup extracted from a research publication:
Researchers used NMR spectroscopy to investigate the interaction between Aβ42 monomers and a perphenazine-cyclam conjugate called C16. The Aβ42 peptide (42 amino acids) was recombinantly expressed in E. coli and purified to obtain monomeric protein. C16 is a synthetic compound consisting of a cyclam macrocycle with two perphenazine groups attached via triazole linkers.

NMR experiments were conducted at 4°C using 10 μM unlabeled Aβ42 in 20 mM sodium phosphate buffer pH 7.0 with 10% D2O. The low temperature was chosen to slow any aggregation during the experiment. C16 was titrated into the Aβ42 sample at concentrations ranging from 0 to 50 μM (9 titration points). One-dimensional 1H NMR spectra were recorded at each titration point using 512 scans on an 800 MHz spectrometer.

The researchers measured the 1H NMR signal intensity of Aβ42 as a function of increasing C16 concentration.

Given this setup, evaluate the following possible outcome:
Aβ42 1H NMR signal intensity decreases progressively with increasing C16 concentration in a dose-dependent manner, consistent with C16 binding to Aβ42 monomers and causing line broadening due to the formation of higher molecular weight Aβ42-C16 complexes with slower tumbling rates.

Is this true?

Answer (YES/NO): NO